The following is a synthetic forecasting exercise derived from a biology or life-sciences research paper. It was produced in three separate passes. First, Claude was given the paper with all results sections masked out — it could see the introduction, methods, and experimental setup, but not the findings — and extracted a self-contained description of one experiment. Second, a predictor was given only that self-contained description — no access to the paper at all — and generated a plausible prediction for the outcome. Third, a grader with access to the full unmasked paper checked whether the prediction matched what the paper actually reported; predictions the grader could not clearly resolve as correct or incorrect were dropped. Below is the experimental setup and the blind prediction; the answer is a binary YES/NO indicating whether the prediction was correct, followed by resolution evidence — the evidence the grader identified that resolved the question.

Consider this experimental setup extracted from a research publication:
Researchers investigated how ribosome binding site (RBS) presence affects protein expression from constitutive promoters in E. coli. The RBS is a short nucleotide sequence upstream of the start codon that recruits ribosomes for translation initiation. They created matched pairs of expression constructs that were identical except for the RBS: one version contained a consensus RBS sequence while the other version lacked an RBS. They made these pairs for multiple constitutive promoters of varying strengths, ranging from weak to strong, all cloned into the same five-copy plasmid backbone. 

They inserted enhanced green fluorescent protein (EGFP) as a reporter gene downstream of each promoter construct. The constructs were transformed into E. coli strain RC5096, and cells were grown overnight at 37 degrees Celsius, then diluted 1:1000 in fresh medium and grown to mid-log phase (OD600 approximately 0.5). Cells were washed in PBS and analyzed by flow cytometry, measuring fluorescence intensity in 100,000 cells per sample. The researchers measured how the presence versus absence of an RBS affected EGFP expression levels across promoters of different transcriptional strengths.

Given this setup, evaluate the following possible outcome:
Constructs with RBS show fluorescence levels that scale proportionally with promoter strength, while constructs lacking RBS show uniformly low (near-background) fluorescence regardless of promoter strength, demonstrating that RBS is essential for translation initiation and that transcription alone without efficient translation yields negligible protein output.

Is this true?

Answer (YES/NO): NO